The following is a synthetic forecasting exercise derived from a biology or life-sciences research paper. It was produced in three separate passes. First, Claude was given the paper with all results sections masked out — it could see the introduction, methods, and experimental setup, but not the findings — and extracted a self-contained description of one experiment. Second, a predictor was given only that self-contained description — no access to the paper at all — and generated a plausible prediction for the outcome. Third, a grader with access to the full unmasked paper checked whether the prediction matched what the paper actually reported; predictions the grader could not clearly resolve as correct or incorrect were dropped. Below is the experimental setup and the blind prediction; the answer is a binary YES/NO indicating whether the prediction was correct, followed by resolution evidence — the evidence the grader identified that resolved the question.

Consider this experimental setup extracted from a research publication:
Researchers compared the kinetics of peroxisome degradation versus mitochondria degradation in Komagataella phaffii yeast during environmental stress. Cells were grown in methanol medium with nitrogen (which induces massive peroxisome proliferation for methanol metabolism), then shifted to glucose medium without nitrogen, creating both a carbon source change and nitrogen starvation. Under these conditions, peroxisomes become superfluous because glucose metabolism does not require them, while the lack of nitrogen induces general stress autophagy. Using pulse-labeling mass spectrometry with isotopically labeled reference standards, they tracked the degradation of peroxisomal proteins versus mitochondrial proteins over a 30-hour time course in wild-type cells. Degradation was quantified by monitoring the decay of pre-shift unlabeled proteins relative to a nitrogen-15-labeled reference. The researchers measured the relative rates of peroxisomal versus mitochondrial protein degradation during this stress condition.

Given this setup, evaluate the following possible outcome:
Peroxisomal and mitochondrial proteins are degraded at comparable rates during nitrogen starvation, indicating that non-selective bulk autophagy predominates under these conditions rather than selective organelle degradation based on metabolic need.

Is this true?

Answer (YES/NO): NO